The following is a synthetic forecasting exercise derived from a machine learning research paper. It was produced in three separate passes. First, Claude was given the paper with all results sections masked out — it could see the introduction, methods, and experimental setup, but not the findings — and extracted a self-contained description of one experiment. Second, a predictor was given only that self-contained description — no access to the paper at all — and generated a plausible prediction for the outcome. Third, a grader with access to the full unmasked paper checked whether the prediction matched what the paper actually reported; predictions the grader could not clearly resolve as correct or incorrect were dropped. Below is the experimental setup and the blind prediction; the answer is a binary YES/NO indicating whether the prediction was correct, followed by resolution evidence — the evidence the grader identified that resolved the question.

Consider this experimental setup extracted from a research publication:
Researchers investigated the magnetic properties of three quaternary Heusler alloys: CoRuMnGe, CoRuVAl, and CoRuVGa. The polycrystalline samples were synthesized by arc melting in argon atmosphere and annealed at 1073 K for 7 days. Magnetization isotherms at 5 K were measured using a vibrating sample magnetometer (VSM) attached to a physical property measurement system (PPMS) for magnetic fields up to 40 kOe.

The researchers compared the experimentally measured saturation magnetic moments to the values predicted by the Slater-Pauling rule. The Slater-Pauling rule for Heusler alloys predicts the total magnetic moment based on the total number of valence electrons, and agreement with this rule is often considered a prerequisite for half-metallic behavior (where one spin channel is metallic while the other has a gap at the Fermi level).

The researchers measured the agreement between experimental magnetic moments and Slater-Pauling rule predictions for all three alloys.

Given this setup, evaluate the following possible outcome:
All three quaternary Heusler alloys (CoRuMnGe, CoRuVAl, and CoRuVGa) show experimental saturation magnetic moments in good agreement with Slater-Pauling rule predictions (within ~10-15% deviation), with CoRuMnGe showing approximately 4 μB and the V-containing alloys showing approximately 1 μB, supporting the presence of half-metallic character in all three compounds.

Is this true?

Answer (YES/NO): NO